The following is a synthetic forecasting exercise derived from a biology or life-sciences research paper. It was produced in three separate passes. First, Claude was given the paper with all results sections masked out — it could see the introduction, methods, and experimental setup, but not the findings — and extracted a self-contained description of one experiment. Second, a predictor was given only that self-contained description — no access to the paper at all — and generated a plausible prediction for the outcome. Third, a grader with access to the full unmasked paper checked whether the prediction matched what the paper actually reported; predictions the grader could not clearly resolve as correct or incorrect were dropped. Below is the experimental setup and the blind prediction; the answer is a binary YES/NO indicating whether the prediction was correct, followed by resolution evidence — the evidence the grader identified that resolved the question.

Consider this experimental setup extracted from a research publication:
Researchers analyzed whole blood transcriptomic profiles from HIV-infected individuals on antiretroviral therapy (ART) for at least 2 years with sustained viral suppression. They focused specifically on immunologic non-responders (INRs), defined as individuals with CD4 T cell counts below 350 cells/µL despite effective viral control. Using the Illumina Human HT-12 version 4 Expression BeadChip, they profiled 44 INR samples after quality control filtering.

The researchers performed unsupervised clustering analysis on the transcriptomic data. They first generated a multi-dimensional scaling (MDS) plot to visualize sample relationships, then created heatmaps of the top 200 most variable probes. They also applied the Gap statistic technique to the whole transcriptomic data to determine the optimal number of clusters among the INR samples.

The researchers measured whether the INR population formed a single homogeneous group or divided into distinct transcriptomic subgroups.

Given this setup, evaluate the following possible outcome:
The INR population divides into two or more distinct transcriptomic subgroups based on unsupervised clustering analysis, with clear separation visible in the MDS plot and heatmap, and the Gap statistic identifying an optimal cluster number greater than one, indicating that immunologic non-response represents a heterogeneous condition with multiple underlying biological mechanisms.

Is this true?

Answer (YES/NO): YES